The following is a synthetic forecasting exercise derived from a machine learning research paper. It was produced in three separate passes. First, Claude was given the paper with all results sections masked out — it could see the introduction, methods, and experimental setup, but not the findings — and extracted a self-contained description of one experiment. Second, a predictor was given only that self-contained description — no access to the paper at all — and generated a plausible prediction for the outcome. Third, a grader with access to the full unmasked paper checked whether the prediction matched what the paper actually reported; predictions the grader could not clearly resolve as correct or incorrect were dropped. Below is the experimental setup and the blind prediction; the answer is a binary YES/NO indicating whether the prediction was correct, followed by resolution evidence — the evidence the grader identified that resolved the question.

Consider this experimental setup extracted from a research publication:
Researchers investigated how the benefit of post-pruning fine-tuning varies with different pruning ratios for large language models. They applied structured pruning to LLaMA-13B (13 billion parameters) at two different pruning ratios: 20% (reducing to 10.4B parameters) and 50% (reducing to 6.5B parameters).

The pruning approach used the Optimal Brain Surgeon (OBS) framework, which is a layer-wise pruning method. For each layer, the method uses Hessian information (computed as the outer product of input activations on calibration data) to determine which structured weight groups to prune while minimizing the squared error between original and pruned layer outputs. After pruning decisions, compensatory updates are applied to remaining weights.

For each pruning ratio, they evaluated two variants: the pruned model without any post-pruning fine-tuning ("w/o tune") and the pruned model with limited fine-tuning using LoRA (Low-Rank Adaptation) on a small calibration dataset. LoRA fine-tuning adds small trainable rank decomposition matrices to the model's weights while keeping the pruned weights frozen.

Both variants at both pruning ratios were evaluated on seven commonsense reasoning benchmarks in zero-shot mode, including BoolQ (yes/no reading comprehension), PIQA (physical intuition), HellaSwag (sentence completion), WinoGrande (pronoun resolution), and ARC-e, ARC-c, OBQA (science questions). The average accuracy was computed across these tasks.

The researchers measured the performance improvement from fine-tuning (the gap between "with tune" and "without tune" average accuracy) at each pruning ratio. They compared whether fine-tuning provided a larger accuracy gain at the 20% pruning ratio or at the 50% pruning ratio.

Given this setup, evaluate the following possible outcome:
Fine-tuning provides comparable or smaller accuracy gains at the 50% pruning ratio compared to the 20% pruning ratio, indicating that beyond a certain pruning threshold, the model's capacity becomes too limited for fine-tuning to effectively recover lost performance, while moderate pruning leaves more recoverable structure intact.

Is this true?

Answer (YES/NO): YES